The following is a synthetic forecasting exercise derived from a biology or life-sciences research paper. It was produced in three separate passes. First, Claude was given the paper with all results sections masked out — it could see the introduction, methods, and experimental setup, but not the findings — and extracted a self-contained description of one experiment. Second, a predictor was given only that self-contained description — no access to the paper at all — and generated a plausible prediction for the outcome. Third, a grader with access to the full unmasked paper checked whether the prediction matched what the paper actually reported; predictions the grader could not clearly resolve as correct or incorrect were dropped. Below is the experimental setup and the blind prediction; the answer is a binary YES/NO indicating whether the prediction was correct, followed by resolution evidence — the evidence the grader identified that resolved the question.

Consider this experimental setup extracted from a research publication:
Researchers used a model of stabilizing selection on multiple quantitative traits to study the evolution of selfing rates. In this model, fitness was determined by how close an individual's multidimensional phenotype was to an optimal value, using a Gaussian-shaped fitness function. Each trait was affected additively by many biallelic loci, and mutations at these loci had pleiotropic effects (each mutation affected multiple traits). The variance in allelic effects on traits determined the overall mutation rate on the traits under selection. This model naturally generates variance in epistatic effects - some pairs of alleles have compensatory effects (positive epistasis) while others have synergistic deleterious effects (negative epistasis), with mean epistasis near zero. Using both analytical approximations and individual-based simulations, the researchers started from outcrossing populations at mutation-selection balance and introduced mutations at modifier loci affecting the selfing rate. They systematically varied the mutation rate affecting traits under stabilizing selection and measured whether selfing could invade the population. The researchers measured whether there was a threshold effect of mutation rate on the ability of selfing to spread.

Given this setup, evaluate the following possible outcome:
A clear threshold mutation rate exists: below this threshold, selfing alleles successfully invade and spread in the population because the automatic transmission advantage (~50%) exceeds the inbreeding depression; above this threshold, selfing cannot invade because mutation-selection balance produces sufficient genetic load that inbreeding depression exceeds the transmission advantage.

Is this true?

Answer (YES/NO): NO